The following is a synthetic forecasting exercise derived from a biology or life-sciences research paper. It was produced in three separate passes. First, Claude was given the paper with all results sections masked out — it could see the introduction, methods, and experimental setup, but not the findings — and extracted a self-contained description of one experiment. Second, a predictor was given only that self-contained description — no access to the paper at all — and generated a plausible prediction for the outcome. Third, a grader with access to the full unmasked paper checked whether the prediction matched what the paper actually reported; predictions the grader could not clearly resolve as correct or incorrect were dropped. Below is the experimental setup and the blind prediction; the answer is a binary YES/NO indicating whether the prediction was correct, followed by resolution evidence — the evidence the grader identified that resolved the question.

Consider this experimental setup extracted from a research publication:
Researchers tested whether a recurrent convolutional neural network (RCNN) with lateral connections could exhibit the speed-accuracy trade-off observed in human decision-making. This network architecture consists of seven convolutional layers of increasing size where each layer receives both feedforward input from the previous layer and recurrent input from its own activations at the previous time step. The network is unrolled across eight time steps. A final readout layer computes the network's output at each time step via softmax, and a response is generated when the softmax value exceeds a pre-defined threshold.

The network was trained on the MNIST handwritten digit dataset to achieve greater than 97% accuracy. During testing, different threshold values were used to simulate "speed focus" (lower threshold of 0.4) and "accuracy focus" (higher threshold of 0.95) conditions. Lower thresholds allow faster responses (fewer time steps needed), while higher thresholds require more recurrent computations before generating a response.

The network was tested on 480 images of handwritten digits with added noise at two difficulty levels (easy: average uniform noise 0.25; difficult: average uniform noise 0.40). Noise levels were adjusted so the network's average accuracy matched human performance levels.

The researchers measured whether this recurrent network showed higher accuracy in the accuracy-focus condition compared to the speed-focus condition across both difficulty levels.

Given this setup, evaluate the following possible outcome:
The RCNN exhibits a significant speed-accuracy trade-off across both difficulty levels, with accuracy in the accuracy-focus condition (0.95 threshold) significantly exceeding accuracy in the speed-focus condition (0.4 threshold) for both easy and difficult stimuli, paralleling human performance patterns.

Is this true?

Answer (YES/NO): YES